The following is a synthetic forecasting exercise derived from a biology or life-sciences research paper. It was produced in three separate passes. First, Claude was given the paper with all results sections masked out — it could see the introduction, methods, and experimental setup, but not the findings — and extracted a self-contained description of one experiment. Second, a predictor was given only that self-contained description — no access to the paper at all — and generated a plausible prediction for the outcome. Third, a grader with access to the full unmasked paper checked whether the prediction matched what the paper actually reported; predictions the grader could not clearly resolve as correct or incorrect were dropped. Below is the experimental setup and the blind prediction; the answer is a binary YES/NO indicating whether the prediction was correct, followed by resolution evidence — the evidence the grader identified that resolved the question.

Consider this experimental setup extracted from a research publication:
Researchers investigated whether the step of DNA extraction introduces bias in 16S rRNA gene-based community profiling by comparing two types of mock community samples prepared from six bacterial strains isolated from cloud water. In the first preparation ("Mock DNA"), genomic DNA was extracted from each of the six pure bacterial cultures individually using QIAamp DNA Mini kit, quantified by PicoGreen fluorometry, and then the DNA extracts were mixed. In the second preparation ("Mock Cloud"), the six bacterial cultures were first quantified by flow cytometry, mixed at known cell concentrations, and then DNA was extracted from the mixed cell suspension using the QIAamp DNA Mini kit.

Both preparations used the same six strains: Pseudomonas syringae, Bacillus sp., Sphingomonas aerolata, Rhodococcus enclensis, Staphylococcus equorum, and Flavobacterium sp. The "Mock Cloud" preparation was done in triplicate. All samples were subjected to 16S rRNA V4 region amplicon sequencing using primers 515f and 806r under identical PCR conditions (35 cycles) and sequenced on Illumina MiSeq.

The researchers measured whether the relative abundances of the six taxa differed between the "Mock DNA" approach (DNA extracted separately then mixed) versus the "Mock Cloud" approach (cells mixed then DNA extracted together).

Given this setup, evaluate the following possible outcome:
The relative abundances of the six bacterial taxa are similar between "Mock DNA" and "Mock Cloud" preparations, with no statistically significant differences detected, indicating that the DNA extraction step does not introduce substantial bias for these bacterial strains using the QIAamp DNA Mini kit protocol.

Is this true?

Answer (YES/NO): NO